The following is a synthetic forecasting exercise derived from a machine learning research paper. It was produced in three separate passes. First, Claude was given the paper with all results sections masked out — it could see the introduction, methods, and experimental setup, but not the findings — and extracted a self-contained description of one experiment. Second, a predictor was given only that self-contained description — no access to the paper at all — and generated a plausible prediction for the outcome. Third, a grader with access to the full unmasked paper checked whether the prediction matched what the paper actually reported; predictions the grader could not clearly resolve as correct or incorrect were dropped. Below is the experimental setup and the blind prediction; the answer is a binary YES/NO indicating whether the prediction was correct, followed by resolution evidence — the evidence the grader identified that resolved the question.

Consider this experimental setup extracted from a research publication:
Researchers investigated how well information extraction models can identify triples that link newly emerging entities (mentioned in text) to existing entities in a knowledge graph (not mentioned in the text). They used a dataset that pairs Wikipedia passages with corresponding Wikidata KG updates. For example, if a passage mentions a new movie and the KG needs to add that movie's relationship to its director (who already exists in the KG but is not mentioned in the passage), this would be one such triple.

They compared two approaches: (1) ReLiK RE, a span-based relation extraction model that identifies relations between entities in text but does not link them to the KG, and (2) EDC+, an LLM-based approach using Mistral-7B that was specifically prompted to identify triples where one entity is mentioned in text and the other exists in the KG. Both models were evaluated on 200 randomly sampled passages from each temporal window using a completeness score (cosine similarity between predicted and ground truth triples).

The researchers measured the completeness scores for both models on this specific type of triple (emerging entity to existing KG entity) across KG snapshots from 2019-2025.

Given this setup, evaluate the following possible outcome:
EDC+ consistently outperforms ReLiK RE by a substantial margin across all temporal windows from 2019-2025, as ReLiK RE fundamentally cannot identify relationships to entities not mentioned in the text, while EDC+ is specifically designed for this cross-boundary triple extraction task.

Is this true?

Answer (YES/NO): YES